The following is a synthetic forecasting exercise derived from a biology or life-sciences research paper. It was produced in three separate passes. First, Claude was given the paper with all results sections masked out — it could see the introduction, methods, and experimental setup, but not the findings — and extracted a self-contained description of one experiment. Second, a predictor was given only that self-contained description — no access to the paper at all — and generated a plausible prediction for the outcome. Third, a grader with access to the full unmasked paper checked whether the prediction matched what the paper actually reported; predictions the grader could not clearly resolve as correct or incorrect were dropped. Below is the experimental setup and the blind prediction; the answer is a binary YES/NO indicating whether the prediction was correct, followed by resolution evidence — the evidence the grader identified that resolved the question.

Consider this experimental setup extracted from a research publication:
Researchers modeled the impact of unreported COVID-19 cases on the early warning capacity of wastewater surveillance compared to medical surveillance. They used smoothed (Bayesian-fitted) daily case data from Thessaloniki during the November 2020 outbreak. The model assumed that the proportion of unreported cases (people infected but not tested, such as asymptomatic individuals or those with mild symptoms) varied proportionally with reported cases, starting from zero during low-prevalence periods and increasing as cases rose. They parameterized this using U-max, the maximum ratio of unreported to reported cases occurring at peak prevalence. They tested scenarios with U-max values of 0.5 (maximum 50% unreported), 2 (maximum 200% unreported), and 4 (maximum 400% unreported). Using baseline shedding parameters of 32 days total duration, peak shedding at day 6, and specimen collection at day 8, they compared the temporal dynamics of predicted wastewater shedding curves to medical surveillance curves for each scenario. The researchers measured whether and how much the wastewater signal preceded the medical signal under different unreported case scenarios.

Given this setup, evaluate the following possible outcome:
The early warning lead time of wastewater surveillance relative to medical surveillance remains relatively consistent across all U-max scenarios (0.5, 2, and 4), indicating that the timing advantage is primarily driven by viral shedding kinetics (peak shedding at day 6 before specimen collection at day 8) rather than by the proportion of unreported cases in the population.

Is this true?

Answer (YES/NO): NO